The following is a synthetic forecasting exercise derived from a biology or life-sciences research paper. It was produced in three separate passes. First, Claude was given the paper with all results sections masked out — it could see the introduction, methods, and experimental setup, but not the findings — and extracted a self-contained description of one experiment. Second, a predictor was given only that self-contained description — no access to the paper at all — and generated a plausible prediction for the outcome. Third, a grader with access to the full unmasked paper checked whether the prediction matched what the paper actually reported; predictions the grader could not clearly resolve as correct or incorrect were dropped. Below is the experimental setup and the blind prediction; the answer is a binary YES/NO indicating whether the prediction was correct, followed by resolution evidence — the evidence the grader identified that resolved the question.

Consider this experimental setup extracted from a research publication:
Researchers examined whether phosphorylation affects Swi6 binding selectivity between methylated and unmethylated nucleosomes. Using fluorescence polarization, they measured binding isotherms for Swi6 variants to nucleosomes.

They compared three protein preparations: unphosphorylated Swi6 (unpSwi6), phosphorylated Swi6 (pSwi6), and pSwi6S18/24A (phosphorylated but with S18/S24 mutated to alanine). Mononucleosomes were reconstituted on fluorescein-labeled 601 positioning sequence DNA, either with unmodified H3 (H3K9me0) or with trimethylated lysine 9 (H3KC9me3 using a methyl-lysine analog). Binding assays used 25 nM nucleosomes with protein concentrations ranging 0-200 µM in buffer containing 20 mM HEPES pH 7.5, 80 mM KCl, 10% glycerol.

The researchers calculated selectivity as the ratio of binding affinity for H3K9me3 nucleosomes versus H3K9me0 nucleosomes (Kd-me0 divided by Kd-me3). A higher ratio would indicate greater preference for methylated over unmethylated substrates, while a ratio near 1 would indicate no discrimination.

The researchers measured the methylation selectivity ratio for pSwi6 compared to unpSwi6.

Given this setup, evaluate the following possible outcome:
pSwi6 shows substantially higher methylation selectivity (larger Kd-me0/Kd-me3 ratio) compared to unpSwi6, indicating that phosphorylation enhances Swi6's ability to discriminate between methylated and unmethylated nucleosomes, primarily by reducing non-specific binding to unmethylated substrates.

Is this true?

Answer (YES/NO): NO